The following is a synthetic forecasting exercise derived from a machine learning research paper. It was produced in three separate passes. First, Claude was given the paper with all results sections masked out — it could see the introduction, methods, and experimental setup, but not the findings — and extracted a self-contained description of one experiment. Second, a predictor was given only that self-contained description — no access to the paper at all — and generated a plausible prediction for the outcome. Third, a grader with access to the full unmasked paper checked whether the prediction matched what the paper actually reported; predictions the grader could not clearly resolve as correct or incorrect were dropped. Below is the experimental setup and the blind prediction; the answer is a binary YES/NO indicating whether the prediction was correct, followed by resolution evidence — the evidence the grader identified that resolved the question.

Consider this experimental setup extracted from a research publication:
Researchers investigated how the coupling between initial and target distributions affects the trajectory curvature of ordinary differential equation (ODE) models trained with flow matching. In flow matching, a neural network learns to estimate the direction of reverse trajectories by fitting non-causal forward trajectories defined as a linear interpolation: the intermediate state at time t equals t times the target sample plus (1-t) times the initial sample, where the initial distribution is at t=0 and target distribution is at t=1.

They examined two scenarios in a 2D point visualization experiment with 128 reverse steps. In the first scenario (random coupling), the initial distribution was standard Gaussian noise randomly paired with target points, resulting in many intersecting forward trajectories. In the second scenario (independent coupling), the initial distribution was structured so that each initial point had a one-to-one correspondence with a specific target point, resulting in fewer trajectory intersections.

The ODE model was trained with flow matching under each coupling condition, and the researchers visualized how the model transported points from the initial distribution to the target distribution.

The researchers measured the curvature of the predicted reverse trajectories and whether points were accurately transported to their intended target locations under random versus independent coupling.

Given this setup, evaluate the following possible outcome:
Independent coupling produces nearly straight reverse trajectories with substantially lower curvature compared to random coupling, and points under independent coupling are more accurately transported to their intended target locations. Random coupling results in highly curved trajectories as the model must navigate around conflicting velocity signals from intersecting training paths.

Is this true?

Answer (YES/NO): YES